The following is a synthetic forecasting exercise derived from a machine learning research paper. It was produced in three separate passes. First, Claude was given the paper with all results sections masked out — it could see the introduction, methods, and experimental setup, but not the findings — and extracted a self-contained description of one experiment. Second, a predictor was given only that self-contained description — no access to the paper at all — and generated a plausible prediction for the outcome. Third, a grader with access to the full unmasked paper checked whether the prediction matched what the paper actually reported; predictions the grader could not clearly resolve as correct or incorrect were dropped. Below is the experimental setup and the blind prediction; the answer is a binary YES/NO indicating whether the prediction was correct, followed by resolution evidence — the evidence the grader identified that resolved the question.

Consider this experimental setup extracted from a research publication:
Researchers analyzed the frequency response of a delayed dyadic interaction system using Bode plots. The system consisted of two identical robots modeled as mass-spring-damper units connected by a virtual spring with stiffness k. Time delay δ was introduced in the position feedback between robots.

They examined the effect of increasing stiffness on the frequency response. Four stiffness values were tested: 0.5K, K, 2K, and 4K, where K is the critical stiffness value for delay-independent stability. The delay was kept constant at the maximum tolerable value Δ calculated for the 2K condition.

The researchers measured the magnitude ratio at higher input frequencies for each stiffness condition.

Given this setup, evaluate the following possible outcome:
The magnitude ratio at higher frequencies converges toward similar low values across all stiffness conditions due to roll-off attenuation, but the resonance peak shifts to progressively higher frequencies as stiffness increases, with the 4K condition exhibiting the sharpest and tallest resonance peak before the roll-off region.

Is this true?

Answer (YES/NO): NO